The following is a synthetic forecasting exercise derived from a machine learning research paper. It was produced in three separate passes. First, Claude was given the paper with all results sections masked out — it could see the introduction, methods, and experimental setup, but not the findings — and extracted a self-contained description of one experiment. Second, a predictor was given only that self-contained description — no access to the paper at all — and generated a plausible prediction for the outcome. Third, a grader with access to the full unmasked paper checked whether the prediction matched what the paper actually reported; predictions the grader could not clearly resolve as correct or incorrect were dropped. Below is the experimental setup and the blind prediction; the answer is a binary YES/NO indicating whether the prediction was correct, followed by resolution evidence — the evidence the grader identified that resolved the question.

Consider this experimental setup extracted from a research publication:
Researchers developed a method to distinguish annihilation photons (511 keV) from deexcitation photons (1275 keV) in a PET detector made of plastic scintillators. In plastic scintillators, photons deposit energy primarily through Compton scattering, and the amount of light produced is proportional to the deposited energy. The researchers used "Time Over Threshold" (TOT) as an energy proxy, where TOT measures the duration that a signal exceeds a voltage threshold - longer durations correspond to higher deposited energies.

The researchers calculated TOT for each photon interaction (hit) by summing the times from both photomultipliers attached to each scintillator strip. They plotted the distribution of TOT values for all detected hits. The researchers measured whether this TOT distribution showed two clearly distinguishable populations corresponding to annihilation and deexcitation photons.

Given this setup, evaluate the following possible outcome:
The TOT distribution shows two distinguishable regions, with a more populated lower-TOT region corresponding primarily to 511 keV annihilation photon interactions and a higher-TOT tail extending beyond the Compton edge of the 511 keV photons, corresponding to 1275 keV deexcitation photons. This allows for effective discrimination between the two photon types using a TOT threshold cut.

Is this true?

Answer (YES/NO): YES